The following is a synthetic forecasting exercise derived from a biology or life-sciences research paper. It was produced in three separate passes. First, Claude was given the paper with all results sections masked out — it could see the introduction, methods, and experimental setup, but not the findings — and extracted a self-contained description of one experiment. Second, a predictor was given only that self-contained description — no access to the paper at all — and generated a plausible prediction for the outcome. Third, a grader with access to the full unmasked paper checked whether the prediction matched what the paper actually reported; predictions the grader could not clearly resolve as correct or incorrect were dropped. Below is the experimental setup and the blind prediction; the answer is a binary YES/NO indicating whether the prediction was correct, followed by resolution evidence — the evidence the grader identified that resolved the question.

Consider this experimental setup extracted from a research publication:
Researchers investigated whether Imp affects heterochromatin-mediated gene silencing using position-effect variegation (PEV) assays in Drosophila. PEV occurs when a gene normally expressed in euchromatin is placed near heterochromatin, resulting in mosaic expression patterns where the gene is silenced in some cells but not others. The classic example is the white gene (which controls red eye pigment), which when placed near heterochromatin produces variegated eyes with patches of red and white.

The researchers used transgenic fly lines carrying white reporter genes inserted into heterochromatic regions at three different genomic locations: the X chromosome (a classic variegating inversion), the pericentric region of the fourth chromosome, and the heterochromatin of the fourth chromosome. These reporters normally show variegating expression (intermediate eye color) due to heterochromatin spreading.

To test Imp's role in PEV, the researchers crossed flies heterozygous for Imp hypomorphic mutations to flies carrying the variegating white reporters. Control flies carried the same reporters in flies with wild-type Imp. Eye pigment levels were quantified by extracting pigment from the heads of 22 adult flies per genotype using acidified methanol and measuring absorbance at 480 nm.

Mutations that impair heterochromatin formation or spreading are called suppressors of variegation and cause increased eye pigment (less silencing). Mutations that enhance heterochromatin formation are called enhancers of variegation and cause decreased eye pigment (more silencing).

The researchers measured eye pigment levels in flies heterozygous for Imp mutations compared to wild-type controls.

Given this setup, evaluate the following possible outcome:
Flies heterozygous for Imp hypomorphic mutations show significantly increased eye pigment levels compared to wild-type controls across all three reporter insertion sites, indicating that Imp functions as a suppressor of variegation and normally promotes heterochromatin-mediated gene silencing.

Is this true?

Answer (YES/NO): NO